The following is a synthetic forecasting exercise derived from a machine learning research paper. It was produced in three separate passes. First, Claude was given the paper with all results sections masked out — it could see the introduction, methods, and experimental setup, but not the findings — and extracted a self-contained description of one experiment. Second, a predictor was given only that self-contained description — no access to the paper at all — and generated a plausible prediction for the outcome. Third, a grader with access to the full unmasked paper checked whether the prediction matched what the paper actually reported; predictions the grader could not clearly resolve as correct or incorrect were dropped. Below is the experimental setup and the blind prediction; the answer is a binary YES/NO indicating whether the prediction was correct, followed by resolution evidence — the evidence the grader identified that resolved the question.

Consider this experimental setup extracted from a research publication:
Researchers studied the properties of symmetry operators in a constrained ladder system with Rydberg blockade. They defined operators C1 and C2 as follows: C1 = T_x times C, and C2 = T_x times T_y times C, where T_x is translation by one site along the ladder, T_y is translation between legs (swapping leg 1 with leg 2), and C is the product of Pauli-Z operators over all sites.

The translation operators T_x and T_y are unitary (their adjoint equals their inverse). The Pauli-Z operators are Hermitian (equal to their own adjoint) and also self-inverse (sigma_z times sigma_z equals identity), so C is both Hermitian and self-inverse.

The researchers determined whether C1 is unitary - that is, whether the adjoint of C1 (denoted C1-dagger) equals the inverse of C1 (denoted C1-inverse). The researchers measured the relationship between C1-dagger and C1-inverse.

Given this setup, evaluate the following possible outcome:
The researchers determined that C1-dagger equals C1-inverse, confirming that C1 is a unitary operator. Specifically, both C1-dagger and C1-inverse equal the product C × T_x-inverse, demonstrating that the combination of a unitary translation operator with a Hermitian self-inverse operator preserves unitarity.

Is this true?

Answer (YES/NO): YES